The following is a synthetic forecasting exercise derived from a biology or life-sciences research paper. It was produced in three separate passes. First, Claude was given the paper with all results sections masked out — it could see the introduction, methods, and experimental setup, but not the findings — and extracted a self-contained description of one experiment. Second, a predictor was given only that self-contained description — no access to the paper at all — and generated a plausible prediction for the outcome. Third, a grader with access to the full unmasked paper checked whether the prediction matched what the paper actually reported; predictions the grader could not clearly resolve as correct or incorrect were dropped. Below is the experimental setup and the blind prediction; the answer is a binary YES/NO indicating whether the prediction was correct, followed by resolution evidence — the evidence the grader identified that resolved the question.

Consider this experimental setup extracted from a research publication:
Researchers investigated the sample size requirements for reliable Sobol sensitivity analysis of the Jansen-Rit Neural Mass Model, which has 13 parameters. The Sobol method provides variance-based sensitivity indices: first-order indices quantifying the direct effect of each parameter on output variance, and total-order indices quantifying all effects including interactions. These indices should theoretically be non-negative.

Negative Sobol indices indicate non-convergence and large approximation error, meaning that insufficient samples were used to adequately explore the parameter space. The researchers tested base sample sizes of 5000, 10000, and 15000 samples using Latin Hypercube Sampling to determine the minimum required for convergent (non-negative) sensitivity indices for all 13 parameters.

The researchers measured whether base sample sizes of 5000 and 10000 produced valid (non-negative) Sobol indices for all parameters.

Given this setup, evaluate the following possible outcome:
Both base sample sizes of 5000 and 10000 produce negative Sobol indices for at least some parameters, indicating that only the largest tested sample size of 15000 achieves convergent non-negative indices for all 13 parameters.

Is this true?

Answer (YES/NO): YES